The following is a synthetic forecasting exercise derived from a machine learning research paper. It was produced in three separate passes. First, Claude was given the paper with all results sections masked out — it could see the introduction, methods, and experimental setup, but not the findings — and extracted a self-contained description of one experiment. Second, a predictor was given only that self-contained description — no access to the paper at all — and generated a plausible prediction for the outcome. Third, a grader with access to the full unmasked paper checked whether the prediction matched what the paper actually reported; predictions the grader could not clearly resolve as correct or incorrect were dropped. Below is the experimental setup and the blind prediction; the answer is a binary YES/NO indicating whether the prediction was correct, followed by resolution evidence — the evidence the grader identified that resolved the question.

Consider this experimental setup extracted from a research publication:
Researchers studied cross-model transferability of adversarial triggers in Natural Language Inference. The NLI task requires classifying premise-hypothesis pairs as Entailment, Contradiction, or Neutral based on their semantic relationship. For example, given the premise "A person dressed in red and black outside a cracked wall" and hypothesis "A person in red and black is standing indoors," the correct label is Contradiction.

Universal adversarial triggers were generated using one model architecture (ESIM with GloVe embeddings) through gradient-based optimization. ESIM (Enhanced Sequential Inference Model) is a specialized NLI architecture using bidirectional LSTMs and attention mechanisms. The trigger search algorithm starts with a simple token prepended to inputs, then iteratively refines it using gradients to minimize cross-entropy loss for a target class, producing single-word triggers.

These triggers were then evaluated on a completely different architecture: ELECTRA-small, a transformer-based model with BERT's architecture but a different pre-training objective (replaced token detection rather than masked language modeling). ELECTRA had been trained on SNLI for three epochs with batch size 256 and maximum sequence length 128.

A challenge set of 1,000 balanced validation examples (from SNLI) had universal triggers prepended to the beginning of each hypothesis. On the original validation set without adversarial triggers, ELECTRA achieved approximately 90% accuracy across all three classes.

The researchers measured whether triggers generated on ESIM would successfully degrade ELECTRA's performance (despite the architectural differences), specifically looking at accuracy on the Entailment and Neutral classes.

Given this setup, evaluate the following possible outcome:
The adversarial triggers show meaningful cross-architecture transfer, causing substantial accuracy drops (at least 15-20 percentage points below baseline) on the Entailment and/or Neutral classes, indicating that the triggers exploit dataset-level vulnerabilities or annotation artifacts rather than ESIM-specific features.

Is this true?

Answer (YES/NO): YES